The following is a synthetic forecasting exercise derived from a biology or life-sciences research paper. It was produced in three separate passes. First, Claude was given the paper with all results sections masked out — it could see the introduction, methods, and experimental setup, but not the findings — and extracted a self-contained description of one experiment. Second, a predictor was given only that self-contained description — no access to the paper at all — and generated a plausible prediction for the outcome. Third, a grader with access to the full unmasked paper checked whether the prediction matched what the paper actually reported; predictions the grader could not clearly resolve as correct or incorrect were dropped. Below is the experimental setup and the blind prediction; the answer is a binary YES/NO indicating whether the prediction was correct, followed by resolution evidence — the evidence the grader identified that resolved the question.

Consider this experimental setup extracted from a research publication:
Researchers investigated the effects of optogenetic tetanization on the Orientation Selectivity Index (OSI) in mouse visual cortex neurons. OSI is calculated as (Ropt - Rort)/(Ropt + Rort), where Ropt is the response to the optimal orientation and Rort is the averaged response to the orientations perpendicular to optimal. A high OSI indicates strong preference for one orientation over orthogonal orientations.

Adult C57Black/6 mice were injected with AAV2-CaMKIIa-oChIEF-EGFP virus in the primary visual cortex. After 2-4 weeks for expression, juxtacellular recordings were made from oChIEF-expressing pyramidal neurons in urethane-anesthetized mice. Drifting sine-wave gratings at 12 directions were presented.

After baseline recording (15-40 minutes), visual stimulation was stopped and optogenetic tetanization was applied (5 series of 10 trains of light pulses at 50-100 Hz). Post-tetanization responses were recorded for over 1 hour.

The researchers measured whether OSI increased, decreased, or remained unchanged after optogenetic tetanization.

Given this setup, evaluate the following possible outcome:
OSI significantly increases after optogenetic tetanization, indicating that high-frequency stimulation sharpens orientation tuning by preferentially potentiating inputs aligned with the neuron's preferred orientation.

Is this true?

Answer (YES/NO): NO